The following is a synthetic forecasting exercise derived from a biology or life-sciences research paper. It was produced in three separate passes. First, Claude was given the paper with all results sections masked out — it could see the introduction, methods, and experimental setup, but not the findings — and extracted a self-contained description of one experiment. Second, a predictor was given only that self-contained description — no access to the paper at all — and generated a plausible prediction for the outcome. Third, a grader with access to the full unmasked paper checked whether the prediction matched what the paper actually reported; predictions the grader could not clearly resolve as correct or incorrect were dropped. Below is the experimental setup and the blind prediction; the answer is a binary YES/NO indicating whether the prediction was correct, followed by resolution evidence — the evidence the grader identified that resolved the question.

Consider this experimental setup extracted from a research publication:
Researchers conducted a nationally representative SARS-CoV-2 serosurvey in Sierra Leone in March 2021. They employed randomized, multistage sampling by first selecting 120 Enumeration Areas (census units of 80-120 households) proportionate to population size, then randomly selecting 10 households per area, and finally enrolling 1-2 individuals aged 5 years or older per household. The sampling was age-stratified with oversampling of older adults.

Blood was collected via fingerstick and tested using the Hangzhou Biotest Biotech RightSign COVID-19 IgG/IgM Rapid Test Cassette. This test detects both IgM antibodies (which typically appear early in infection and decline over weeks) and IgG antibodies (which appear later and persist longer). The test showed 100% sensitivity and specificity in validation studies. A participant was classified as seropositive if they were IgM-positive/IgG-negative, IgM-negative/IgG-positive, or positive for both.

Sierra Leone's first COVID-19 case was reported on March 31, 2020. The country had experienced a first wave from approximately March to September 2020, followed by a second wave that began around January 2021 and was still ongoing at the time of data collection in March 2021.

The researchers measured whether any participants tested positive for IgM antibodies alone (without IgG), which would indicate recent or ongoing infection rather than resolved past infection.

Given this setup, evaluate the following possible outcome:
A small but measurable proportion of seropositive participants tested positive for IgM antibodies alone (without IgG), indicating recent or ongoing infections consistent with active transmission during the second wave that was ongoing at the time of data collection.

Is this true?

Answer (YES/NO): YES